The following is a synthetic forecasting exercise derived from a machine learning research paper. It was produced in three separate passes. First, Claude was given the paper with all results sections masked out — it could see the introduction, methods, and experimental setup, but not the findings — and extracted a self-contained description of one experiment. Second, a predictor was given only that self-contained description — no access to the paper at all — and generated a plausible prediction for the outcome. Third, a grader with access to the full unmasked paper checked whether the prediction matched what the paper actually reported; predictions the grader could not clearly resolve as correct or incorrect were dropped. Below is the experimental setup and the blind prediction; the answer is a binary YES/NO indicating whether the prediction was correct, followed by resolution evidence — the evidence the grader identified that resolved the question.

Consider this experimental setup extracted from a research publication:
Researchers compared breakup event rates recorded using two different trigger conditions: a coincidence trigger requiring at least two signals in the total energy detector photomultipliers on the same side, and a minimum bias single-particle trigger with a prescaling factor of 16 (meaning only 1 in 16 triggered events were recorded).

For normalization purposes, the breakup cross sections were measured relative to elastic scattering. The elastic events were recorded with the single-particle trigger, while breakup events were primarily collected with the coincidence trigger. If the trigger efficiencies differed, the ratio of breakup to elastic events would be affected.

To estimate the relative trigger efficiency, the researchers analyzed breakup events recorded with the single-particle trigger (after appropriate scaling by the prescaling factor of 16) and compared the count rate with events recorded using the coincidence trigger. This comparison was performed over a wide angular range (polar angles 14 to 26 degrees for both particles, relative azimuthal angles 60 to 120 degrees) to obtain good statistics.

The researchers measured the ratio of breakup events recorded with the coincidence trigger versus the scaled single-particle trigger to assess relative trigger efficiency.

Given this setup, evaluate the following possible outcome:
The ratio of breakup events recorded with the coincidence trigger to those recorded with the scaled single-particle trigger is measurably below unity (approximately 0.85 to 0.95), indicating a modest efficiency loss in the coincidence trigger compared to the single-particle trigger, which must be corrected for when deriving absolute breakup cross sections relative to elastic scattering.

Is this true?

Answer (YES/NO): NO